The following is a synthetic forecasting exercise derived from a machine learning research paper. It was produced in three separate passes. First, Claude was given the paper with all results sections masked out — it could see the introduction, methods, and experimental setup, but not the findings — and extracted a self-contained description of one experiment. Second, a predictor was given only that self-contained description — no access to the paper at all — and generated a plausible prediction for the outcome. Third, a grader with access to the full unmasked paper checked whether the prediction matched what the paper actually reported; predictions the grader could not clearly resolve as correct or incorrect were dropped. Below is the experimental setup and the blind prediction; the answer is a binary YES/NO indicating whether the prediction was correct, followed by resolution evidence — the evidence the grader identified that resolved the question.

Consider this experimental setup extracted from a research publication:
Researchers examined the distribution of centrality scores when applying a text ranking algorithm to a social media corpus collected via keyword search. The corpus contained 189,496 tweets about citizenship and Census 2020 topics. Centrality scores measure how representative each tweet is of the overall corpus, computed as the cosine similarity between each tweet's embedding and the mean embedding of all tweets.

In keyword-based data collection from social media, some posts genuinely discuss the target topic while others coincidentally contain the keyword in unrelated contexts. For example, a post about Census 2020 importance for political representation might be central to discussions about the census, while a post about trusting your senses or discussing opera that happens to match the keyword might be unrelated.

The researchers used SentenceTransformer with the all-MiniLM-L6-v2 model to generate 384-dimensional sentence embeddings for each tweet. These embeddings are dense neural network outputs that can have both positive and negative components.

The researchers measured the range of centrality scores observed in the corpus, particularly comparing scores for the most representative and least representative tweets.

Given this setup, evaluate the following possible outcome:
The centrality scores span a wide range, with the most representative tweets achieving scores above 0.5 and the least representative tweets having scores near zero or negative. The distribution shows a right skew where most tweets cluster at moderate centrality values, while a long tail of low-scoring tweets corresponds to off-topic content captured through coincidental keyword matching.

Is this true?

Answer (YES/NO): YES